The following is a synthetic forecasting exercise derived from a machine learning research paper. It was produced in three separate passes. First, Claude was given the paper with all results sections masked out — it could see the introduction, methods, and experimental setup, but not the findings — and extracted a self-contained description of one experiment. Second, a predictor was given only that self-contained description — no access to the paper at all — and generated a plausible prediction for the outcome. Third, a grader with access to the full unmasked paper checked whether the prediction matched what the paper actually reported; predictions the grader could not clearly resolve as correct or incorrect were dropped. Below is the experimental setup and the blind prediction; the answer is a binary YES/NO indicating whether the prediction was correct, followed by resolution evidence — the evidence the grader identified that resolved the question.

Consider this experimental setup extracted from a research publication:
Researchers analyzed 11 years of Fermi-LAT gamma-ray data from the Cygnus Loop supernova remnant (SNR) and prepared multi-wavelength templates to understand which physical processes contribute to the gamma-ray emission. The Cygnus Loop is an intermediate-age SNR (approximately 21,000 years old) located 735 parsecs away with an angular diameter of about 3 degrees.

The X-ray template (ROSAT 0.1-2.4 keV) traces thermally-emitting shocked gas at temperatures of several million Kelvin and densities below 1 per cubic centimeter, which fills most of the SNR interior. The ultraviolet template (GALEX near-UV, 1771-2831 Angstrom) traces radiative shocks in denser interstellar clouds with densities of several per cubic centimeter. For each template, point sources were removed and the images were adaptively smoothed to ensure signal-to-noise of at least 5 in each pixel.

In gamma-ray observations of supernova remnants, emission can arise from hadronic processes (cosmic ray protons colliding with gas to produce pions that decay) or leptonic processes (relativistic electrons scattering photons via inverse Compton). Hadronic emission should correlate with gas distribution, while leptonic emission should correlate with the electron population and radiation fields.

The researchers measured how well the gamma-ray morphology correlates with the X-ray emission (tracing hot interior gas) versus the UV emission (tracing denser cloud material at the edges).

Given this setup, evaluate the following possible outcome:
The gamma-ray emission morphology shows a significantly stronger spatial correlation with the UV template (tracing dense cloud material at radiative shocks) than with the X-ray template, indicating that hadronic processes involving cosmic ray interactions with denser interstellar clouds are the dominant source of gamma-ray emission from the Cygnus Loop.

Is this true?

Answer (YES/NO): NO